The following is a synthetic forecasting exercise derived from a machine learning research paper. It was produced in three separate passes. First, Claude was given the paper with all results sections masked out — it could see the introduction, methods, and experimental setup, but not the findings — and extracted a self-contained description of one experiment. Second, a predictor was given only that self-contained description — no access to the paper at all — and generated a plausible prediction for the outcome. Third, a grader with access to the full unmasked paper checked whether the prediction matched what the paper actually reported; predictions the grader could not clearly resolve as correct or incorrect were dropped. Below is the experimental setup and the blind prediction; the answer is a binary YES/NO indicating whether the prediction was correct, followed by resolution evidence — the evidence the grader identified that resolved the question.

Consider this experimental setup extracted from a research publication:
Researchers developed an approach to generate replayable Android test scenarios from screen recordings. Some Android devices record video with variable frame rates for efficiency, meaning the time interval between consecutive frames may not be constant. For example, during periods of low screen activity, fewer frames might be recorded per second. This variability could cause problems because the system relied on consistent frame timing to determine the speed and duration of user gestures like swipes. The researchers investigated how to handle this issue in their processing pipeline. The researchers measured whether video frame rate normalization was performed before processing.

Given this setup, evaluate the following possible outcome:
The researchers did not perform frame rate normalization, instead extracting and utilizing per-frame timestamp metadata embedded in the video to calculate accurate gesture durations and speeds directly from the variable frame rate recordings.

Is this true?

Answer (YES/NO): NO